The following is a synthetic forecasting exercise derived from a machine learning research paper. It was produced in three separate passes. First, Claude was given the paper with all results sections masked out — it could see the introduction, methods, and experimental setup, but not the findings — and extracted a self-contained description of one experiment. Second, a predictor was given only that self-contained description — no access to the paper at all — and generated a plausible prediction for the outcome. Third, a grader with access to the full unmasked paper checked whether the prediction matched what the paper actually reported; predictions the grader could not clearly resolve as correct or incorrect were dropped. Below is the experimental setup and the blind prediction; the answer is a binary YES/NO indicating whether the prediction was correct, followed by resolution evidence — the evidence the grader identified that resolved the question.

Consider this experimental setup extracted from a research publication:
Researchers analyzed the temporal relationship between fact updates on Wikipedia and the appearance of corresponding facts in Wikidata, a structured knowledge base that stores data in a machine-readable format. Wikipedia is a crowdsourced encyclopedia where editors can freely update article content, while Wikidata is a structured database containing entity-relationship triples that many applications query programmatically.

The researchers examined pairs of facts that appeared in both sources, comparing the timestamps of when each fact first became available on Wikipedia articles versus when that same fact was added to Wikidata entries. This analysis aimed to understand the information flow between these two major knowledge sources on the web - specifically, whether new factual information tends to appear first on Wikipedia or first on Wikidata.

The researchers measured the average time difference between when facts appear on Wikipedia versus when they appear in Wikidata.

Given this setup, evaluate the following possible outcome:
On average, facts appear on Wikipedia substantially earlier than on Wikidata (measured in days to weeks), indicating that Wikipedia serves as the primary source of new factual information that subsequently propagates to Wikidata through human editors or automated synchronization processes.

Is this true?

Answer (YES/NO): YES